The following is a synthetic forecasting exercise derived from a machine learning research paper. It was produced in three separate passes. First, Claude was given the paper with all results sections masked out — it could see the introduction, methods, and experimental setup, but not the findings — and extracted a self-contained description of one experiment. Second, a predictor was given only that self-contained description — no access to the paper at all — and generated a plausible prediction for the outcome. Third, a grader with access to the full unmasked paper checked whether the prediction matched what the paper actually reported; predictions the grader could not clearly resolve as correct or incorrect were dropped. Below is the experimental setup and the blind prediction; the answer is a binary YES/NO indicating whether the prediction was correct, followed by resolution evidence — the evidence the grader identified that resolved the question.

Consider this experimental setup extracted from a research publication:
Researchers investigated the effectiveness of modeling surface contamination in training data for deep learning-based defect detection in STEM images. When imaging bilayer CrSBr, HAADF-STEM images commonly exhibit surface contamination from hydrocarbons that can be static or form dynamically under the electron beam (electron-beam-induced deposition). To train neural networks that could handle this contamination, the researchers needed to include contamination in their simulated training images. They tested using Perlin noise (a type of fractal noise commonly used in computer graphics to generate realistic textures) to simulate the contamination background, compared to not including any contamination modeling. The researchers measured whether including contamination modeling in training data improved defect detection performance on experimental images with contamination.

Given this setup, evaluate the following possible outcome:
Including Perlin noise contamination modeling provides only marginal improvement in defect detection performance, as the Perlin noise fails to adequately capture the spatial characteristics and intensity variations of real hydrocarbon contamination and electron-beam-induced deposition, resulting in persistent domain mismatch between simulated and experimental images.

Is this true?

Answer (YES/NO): NO